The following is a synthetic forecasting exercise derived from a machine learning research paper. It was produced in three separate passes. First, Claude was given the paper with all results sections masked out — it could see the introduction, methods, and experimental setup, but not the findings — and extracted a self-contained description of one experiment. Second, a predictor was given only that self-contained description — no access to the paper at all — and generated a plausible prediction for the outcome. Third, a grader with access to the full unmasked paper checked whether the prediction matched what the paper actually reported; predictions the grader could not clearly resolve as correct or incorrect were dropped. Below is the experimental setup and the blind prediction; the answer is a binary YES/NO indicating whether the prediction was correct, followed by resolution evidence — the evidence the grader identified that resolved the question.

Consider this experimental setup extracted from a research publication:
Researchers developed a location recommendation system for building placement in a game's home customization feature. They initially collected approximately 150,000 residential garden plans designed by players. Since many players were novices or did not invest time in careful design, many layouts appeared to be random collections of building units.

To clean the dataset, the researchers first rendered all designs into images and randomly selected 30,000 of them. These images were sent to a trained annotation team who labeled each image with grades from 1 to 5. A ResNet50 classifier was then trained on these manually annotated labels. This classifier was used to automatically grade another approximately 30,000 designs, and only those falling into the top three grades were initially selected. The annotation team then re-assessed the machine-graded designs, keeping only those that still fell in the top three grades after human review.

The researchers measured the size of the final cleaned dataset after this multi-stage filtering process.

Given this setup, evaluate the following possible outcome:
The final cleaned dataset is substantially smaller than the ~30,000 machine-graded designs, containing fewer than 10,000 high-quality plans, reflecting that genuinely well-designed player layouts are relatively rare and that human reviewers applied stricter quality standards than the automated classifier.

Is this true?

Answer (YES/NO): NO